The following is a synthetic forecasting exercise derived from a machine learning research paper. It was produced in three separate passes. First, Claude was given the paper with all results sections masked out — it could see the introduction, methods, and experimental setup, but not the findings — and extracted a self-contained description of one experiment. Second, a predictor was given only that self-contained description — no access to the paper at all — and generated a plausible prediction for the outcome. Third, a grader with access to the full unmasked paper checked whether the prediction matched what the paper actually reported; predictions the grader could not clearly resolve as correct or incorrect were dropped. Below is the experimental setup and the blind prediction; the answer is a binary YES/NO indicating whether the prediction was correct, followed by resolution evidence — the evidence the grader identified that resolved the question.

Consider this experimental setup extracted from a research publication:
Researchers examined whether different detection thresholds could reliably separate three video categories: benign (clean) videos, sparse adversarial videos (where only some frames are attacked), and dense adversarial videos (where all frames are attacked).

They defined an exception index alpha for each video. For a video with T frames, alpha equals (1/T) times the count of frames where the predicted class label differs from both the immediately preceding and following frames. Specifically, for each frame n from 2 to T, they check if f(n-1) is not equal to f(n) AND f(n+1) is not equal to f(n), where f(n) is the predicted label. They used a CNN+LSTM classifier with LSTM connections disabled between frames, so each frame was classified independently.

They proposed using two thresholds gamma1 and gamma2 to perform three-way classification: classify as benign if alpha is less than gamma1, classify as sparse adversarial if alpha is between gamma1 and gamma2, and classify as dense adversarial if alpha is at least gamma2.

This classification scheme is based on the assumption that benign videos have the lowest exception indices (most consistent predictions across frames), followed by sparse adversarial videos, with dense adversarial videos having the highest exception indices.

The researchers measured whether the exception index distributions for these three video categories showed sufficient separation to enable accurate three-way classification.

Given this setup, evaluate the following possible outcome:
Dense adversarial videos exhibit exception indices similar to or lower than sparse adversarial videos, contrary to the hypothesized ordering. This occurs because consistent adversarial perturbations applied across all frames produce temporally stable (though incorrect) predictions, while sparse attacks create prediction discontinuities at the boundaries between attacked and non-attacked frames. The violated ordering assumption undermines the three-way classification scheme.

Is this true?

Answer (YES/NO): NO